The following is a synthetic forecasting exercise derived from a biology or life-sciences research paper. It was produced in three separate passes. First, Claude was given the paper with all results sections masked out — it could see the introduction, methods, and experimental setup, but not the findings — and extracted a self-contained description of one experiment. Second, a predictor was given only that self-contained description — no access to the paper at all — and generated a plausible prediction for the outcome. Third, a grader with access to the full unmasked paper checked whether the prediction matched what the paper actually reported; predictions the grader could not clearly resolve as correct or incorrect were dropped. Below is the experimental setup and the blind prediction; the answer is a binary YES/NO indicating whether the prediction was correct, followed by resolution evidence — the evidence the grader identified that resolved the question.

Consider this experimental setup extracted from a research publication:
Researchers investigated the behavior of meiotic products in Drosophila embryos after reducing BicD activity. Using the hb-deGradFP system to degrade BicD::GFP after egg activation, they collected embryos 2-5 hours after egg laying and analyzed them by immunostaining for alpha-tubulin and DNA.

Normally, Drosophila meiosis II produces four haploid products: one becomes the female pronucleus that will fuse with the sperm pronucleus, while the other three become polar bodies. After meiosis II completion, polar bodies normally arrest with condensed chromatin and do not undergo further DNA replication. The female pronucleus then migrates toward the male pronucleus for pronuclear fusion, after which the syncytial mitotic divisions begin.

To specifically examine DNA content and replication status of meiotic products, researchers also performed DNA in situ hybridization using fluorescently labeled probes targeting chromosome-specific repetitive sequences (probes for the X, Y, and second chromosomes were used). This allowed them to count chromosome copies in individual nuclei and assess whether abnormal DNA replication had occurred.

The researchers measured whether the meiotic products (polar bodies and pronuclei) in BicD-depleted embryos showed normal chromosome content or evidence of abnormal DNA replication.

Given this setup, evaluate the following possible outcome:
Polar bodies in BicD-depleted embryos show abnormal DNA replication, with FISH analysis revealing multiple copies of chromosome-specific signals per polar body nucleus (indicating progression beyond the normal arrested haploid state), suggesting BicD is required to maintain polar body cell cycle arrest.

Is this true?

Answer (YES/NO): YES